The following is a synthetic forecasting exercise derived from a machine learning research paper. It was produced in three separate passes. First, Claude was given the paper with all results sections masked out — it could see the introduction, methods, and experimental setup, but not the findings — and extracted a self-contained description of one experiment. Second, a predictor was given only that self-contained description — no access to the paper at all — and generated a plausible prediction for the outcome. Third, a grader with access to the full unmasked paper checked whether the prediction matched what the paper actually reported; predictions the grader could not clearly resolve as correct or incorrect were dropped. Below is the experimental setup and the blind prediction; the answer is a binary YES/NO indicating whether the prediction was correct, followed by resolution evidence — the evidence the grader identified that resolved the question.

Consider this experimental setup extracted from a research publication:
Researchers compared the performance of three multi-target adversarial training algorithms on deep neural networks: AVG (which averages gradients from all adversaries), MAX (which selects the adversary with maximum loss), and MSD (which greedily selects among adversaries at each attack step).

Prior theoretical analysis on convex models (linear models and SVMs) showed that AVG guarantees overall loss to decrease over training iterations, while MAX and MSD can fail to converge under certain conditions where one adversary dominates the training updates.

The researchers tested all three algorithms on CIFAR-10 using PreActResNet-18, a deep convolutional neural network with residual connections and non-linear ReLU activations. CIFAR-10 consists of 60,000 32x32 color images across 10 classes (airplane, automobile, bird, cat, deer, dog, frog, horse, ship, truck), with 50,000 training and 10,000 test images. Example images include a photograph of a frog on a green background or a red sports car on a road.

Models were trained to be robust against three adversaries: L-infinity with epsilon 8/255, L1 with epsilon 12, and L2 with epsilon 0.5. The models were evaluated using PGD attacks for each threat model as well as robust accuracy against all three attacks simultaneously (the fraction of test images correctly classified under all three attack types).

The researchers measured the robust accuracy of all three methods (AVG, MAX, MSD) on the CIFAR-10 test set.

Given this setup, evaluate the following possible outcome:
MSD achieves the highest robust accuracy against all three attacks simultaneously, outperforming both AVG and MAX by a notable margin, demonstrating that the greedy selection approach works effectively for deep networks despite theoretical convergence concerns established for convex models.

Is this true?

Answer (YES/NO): YES